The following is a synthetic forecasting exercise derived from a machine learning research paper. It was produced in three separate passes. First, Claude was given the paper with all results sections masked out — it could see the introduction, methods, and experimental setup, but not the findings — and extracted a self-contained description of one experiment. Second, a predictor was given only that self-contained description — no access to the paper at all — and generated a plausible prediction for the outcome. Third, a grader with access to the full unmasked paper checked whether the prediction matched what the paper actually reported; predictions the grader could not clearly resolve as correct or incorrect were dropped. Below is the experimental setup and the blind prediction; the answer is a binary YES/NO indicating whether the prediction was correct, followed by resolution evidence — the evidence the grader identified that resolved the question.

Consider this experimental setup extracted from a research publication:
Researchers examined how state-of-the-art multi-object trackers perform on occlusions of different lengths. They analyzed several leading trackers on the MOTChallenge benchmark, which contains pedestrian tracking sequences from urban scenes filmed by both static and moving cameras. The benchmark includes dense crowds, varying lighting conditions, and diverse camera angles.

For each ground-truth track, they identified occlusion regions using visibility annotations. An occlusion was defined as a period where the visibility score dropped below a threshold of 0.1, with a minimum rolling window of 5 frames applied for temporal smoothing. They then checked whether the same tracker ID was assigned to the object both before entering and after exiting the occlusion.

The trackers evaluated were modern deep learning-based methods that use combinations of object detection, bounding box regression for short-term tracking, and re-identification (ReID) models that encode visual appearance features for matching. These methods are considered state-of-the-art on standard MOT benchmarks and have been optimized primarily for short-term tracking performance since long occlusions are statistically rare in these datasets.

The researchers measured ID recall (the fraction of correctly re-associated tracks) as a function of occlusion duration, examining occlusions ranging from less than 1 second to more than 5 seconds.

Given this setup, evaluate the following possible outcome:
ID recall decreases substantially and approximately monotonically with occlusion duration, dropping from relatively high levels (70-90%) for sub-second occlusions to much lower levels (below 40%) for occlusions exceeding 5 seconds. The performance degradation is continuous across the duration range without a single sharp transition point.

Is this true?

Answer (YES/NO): NO